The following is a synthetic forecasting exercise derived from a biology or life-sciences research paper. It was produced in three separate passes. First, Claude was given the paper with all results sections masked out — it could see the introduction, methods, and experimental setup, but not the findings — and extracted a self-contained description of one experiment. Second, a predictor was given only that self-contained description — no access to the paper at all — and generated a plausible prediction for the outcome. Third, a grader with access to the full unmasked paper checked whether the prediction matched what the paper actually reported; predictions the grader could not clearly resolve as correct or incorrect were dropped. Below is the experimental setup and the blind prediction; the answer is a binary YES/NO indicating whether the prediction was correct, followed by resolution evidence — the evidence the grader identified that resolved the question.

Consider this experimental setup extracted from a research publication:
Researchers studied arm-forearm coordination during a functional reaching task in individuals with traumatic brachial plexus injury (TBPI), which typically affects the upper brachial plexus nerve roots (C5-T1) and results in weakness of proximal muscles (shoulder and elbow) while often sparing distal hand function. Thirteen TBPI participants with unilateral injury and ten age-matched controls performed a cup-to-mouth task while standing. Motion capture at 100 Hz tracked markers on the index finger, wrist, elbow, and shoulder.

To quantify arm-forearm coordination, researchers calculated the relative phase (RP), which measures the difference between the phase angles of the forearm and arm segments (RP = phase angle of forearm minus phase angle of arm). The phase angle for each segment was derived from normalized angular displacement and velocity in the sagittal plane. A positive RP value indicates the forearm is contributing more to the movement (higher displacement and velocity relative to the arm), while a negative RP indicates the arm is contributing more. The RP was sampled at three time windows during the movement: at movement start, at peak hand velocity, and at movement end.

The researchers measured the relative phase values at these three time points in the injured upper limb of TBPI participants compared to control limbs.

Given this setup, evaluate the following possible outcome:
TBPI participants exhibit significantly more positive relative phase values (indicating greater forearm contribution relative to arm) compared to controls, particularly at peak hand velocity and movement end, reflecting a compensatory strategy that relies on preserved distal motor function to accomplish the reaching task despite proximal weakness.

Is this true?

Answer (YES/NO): NO